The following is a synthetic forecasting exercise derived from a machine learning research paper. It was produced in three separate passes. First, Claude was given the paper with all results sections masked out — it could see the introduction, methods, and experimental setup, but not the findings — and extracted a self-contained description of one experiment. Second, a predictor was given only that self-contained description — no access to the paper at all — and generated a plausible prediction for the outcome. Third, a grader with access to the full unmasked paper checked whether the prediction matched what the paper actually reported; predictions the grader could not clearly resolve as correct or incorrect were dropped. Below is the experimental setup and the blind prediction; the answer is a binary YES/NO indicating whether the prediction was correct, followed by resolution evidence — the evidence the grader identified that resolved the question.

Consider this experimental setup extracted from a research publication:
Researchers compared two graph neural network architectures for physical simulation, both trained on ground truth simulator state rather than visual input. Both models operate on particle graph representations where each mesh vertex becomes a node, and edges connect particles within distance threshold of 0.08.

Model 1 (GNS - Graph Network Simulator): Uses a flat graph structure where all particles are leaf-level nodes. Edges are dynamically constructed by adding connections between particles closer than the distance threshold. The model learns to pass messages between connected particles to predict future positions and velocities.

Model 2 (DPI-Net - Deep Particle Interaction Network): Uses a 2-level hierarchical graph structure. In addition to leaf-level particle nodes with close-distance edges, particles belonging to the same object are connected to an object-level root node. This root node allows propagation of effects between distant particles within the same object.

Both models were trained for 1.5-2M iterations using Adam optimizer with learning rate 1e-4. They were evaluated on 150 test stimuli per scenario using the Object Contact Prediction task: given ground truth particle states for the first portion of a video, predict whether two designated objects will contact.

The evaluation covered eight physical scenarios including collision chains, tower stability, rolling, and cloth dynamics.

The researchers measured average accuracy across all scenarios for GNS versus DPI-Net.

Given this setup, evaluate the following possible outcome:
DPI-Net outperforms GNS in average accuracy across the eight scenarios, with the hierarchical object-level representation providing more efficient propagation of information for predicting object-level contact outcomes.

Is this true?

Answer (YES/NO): NO